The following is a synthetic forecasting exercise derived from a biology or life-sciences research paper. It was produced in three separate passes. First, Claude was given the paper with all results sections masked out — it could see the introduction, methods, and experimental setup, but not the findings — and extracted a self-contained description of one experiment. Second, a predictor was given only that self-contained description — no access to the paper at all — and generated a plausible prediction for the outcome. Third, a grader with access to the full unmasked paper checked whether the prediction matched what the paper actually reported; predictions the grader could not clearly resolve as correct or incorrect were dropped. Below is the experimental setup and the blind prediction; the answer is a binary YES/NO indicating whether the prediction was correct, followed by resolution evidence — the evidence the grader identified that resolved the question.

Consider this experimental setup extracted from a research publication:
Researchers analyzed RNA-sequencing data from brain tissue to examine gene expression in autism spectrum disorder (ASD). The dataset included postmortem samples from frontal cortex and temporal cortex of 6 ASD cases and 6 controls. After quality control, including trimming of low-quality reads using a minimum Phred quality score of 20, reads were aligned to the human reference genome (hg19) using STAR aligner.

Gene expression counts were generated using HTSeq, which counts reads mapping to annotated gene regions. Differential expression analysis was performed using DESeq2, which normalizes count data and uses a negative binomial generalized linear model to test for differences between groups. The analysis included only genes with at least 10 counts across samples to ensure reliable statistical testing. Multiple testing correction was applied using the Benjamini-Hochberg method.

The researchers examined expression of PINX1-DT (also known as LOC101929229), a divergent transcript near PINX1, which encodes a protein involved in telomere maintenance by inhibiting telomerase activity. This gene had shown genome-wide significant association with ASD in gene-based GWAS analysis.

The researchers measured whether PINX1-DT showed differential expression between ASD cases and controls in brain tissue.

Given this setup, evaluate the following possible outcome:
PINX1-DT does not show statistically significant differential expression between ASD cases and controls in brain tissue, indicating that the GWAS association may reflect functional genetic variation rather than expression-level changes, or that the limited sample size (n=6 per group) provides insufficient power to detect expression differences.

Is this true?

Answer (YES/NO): NO